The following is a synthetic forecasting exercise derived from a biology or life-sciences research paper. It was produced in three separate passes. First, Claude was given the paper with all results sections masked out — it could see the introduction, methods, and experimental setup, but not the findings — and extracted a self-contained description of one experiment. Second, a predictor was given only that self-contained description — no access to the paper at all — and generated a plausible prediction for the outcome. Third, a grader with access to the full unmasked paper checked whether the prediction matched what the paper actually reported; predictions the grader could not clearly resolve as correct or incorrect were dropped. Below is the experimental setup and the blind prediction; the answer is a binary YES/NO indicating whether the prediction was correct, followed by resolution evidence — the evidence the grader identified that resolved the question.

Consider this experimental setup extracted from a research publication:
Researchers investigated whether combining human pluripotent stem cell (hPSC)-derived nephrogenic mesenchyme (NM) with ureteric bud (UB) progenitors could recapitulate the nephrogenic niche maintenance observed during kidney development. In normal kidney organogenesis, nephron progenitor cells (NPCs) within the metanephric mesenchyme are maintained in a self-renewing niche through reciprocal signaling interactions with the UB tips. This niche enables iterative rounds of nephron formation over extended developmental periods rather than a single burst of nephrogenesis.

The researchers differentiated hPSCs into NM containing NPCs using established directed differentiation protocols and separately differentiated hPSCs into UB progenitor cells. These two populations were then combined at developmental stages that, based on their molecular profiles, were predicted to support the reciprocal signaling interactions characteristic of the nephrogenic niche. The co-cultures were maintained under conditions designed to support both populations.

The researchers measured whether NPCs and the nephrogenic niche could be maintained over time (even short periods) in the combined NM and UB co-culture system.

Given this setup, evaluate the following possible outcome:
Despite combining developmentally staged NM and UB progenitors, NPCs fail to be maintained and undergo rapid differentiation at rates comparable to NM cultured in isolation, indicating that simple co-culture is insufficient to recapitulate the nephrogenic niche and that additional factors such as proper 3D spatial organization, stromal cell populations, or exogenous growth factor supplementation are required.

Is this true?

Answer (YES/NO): YES